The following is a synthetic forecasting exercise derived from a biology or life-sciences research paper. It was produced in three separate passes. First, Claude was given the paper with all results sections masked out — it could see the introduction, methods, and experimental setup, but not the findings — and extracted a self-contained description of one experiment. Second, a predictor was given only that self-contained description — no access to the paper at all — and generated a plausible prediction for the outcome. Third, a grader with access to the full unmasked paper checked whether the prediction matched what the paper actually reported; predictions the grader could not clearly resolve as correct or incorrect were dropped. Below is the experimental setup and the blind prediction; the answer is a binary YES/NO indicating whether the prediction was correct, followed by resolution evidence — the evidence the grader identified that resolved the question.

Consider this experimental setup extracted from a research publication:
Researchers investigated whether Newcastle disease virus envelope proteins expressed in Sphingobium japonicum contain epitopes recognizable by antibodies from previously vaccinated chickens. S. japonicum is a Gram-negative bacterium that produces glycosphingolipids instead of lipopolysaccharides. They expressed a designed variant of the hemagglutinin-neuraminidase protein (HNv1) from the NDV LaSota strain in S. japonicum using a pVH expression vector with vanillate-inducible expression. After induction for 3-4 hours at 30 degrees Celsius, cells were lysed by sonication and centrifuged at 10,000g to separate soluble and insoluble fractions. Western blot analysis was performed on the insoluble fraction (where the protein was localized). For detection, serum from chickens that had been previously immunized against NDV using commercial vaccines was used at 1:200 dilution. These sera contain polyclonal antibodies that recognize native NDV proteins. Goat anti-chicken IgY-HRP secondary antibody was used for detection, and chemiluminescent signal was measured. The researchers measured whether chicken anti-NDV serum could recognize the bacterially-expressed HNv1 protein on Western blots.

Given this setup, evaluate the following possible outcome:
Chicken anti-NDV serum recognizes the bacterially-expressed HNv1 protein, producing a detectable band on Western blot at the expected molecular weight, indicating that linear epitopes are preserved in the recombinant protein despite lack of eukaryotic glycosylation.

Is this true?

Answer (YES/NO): YES